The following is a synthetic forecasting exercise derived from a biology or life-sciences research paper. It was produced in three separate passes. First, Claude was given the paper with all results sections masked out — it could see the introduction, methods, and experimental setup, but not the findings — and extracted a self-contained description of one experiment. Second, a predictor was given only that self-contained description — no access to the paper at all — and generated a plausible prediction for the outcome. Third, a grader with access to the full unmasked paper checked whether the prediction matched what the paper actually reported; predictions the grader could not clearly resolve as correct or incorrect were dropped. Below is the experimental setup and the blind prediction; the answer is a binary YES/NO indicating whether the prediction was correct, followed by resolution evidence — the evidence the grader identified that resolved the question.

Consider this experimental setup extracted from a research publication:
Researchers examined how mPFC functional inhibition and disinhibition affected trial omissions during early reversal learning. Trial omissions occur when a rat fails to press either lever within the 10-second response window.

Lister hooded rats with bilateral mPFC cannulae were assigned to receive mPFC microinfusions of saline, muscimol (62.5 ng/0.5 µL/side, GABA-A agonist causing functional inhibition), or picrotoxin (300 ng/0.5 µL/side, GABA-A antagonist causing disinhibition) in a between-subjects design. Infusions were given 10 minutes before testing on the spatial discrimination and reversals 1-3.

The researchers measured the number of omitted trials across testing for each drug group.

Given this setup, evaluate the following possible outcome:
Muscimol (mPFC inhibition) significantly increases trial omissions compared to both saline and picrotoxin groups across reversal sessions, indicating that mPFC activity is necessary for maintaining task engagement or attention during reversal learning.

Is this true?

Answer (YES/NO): NO